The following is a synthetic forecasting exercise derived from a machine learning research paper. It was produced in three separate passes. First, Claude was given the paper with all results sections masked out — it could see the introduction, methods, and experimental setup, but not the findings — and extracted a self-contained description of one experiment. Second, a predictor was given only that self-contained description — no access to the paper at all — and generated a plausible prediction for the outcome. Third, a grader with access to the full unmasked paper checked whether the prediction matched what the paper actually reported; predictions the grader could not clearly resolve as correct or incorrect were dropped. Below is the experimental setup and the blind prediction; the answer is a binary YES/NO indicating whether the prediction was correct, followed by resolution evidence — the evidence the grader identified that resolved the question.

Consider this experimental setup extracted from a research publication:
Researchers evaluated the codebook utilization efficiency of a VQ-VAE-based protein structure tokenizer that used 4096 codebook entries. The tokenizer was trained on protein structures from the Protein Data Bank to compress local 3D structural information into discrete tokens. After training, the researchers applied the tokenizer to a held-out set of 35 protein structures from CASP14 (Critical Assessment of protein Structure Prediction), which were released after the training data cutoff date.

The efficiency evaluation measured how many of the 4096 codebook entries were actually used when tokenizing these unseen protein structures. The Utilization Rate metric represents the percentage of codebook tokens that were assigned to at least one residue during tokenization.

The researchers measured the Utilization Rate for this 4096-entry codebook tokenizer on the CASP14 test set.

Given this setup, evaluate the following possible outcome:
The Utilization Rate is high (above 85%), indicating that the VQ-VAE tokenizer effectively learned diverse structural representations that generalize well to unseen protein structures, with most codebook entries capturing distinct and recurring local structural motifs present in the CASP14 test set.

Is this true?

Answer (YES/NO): NO